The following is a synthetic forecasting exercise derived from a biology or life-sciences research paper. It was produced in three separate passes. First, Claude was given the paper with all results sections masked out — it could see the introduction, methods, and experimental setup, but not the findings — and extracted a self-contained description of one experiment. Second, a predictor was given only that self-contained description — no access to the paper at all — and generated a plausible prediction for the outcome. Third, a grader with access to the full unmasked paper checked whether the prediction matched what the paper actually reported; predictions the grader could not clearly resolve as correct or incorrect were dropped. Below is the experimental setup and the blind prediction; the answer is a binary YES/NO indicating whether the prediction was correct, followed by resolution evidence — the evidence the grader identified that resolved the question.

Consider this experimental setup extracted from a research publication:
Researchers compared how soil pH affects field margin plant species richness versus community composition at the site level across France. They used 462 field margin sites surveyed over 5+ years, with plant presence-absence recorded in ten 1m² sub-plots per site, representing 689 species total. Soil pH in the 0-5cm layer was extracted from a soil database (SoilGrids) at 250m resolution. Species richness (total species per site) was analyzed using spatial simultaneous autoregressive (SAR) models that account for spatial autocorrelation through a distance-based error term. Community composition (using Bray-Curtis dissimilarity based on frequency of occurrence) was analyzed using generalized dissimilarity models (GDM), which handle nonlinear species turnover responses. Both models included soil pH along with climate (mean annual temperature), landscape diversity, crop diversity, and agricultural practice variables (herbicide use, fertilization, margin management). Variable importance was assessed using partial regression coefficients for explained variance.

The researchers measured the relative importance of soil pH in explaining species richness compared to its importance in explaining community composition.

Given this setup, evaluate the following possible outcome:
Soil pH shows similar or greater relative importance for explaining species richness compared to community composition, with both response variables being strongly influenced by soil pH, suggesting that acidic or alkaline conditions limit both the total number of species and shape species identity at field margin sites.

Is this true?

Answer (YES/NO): NO